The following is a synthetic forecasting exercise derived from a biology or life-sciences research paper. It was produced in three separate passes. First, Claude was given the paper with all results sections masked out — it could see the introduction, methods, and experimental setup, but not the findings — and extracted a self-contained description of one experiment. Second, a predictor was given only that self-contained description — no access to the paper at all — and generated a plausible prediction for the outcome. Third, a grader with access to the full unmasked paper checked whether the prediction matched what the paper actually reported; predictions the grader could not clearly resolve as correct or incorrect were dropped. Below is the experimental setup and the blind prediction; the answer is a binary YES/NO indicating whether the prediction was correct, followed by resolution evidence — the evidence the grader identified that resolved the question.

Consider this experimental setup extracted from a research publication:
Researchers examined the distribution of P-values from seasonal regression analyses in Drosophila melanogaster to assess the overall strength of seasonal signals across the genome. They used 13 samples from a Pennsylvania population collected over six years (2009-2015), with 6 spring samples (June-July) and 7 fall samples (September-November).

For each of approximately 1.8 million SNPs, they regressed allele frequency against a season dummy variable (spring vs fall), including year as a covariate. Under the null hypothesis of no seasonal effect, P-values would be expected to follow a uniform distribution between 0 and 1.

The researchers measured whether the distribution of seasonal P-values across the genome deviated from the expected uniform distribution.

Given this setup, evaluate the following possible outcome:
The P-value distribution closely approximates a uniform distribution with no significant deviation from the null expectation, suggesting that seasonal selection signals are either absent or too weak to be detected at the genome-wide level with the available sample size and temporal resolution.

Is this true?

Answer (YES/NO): NO